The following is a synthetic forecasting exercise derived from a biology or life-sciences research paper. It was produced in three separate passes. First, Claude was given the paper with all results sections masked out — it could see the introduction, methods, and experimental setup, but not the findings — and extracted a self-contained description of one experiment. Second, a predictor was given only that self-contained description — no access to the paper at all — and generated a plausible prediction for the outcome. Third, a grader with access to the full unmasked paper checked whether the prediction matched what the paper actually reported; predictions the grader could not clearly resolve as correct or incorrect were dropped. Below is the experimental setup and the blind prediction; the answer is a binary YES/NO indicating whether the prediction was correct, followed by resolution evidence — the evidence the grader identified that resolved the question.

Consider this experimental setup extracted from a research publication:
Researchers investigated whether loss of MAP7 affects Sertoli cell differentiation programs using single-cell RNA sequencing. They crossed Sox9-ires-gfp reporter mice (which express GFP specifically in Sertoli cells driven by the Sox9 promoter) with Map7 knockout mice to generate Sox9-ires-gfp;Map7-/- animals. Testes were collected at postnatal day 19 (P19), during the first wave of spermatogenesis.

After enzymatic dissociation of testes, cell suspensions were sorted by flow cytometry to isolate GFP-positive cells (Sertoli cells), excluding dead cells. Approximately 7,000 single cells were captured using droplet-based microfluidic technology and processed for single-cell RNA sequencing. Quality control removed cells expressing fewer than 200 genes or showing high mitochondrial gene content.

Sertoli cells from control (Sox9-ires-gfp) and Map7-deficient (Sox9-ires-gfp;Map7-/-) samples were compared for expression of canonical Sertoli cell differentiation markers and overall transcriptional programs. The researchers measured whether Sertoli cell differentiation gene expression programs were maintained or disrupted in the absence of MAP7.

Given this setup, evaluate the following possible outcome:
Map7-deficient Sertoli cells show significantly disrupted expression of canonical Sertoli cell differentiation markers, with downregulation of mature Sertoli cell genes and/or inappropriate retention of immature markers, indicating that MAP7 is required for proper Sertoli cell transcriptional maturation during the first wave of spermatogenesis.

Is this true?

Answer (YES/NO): NO